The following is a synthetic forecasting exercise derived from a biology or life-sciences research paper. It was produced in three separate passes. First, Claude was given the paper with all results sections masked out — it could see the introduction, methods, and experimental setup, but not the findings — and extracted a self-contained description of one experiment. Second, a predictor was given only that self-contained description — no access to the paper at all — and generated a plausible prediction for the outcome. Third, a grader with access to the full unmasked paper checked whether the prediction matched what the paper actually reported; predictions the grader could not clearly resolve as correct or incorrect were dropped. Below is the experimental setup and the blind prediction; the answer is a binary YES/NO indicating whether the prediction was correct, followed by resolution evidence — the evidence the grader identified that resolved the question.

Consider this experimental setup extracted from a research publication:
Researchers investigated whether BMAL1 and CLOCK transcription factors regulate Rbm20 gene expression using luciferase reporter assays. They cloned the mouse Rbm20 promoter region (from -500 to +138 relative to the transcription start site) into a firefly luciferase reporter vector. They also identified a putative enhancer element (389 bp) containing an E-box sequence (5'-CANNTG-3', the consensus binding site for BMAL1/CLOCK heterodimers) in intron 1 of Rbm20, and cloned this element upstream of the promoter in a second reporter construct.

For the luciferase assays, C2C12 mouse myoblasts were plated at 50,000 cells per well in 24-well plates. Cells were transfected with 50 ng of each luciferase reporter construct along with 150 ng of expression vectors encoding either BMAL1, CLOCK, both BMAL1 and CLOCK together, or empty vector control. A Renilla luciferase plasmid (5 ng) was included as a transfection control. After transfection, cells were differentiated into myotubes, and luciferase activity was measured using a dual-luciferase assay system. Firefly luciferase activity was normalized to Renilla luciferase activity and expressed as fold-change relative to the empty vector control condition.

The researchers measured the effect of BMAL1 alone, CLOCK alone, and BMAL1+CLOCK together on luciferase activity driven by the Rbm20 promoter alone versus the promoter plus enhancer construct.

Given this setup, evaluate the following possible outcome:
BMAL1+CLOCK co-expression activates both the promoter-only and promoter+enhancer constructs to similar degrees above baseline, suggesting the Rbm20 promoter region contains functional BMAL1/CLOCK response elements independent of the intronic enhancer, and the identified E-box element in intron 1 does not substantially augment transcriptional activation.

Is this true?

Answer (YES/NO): NO